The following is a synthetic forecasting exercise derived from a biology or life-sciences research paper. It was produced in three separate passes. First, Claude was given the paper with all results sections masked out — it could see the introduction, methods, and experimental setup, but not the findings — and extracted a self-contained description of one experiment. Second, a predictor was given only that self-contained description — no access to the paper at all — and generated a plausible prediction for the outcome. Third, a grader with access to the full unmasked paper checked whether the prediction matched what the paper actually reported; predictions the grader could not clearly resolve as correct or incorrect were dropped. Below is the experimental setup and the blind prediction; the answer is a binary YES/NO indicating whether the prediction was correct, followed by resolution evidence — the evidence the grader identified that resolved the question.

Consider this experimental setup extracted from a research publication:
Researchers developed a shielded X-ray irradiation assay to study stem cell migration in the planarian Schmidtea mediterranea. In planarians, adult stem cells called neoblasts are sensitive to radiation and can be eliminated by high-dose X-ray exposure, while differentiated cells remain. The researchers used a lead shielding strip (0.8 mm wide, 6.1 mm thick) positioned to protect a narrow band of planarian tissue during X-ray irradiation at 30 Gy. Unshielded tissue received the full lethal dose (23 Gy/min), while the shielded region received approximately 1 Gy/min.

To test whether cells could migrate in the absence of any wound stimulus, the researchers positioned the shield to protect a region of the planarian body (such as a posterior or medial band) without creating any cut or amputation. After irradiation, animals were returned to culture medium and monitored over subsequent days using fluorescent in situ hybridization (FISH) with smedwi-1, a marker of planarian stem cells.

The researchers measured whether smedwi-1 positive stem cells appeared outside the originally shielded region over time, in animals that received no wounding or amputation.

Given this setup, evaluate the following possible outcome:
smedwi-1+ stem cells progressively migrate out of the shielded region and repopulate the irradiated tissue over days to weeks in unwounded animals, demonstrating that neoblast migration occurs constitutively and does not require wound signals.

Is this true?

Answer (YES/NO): NO